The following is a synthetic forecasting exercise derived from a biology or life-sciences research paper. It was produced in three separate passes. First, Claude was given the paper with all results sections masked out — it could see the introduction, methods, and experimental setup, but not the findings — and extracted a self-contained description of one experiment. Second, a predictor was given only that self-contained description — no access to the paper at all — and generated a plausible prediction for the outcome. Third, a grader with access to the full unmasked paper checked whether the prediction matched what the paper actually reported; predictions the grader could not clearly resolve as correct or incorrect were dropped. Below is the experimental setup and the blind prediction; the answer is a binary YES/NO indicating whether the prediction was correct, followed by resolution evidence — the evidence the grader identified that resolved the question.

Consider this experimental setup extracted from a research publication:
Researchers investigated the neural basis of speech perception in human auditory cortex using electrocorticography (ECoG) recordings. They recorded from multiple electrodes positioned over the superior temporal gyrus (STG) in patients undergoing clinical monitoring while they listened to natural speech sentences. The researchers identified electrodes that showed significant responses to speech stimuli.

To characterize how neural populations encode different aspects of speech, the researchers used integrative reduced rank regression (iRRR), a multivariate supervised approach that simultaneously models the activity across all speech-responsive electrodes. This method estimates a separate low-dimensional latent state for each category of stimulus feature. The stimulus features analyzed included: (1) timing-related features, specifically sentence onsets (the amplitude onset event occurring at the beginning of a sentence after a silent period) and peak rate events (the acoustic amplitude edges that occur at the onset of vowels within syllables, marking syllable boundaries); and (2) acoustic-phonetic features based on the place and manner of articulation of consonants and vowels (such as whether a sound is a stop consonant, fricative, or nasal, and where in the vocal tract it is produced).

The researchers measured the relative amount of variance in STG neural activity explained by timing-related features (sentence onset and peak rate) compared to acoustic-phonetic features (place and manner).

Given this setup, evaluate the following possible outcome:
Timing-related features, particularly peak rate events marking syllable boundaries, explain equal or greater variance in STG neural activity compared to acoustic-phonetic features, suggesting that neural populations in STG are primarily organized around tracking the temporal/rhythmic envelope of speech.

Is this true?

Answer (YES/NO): NO